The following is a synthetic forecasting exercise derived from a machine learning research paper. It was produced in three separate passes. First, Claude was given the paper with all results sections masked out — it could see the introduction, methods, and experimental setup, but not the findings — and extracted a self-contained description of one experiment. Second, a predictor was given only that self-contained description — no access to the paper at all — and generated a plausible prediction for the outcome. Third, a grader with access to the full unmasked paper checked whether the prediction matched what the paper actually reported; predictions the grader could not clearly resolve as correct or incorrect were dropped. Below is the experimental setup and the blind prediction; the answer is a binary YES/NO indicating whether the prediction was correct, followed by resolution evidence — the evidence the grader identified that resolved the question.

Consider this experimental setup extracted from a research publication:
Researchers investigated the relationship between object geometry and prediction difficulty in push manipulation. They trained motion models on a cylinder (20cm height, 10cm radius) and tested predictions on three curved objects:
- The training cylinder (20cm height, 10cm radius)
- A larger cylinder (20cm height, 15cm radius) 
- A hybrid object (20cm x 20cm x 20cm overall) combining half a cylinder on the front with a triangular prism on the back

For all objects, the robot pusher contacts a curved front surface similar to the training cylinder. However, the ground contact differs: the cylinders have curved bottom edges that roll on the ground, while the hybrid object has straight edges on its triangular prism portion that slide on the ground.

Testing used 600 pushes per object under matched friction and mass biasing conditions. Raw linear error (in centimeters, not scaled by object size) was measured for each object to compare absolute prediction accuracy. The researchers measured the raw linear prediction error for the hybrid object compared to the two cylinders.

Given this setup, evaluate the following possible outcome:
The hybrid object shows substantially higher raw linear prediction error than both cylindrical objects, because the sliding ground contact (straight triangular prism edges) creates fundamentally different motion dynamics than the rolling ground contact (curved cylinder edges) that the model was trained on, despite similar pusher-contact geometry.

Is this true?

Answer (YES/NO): NO